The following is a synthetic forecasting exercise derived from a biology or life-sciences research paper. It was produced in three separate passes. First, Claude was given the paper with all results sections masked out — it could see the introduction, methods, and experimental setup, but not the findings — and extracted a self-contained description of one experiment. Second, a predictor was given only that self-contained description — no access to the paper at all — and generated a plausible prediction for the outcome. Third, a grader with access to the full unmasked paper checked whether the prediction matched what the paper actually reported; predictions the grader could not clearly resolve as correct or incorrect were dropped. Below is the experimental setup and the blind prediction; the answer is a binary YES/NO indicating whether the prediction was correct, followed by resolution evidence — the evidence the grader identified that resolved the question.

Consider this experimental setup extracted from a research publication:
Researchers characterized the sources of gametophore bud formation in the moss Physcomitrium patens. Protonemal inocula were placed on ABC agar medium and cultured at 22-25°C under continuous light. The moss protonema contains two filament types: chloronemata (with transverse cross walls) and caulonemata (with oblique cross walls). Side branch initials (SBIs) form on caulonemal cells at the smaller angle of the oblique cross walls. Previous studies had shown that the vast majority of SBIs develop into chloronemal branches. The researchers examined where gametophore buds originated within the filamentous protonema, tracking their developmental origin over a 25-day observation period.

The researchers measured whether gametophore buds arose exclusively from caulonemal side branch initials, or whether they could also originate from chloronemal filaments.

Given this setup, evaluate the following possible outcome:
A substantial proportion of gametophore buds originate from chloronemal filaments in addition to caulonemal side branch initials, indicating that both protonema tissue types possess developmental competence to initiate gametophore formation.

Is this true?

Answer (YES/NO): NO